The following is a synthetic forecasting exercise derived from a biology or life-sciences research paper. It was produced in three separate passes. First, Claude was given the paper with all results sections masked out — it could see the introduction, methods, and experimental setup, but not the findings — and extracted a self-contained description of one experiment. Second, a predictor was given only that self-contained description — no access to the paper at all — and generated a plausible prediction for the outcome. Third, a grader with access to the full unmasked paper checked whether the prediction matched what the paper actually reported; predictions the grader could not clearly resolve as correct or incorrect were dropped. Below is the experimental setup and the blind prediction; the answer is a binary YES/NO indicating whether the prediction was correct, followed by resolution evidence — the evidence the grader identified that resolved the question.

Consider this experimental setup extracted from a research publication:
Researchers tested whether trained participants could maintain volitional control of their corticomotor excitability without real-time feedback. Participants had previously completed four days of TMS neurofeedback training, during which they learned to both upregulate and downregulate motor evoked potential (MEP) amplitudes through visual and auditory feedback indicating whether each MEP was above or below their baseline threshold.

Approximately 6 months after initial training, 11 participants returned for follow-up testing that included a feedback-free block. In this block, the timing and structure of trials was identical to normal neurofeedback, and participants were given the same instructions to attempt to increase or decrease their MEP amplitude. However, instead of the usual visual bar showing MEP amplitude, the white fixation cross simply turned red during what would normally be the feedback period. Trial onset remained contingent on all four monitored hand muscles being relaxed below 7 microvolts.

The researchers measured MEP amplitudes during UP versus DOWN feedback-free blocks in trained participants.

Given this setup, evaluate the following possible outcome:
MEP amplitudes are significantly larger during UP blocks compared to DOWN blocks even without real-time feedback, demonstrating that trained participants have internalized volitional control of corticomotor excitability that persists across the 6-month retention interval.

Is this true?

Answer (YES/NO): YES